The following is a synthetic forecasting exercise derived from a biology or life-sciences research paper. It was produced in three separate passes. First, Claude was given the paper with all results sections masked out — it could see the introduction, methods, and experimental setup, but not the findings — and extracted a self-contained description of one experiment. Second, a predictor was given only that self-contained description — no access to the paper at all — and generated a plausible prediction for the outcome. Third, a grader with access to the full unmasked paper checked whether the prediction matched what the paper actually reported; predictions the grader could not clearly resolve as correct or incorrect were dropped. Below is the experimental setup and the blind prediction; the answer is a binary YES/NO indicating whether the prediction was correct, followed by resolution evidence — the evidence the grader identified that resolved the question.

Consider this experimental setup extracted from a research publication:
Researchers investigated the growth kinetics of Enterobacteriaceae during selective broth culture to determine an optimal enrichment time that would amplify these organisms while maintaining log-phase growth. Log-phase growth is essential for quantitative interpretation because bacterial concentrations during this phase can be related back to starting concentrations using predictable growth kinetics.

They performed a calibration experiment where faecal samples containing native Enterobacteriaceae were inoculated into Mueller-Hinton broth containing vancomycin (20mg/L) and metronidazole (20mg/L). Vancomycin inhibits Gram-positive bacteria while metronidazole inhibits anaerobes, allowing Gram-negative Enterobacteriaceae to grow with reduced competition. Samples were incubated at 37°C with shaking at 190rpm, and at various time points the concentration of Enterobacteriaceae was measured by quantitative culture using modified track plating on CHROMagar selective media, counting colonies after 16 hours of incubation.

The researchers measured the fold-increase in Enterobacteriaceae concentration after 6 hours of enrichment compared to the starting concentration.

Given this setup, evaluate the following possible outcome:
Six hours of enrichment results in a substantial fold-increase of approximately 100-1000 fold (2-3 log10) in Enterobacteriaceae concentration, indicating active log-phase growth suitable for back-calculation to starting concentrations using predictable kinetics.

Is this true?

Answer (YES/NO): NO